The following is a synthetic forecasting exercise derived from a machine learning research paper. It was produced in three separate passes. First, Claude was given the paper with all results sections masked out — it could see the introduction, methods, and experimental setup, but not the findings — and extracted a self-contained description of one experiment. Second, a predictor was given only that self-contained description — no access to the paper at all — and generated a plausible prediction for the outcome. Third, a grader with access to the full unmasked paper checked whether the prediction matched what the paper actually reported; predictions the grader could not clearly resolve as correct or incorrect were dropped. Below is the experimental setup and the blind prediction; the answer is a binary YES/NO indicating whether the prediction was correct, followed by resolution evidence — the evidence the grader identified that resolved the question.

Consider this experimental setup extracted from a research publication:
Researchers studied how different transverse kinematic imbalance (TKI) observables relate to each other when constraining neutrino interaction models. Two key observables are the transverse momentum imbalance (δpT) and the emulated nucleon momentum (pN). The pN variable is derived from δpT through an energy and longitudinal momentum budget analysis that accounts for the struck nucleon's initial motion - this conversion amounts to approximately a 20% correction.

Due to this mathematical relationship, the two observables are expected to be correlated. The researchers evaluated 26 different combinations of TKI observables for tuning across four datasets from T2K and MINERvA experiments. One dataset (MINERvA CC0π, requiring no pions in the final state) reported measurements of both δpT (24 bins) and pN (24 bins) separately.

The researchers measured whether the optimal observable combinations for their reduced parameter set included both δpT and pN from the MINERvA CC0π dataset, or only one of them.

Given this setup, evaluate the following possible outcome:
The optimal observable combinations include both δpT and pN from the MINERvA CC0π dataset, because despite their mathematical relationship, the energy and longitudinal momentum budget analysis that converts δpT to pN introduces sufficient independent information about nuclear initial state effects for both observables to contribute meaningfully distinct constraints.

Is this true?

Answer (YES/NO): NO